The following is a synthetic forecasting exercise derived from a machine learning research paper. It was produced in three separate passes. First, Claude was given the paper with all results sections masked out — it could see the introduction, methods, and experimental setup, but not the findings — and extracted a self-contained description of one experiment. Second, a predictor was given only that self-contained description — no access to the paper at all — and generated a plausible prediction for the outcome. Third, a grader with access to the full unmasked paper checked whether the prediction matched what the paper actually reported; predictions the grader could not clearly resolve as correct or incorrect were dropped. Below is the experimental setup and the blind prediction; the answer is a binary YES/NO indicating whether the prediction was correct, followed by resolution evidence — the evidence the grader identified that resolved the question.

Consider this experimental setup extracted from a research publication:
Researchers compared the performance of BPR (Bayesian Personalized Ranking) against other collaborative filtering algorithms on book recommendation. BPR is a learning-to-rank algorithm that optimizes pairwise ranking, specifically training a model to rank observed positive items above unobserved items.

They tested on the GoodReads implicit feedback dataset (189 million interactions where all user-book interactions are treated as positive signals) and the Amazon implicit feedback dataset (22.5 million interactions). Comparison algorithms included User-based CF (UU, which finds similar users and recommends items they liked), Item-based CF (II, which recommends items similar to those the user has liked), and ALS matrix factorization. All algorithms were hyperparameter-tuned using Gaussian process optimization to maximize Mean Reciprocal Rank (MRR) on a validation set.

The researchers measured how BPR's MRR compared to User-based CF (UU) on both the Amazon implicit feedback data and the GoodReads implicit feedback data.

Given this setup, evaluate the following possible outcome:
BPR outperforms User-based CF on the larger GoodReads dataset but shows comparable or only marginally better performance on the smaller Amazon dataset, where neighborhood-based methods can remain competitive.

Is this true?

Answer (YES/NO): NO